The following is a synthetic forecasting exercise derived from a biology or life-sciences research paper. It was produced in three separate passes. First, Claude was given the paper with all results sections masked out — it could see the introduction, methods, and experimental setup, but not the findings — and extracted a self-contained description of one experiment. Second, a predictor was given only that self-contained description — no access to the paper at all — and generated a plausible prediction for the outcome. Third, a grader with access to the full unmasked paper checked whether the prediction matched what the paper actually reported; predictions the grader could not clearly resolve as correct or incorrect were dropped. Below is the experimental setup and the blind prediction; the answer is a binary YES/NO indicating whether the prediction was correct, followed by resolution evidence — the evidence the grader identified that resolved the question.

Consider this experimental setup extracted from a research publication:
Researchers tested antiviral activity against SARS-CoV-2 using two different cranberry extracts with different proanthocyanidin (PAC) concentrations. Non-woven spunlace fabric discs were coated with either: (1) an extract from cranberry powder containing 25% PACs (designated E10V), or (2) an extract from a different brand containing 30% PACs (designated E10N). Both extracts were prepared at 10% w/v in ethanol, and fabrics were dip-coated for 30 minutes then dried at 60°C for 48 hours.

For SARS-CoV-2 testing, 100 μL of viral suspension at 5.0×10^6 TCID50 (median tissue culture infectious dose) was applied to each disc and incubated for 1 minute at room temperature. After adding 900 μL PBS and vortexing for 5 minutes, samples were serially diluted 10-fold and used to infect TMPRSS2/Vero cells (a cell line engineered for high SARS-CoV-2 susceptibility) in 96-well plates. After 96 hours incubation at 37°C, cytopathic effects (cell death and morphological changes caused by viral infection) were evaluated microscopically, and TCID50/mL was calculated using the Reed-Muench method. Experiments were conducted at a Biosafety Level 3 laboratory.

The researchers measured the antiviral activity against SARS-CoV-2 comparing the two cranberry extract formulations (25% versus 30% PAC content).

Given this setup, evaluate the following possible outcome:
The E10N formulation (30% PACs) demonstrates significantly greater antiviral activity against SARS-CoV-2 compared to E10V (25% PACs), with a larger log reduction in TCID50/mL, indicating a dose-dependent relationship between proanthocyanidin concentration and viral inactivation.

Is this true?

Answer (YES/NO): NO